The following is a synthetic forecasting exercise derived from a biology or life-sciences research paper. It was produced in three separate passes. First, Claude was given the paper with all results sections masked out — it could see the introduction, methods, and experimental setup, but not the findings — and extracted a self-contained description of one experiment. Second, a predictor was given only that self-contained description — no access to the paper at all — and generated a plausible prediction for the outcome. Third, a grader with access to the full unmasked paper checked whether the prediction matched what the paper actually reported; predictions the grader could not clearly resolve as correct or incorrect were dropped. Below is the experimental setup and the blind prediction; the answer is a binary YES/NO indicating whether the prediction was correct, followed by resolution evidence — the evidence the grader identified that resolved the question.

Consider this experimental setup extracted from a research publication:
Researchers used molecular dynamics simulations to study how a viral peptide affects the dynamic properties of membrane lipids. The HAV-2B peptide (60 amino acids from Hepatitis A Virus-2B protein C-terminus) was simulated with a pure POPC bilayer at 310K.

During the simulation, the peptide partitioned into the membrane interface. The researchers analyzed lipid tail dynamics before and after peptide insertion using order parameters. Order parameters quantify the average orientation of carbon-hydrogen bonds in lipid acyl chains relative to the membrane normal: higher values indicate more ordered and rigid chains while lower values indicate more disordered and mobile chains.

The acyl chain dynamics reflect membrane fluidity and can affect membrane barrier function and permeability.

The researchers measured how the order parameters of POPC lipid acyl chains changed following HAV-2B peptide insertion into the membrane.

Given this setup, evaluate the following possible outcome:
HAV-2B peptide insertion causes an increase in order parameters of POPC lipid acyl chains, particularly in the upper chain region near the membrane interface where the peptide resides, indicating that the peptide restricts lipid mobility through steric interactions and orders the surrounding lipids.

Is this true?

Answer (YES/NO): NO